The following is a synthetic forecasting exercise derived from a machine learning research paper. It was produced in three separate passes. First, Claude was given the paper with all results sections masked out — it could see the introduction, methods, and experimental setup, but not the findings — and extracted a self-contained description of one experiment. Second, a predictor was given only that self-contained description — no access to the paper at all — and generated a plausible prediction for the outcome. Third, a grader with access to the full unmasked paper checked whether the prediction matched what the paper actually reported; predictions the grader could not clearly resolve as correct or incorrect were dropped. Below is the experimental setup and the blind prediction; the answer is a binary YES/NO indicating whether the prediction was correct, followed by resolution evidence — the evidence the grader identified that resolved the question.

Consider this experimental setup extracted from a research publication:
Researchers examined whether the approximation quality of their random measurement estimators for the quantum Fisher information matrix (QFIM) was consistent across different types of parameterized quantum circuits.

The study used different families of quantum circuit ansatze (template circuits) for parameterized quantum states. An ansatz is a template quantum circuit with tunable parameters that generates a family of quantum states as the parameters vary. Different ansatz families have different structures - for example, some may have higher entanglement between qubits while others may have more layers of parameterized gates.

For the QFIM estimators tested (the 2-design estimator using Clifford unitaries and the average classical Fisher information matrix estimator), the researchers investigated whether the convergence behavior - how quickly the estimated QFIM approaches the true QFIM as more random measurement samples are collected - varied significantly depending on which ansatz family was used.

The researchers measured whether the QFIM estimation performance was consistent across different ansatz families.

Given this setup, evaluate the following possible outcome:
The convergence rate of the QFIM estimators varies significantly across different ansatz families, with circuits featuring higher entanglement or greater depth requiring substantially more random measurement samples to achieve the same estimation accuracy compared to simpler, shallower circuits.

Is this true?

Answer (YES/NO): NO